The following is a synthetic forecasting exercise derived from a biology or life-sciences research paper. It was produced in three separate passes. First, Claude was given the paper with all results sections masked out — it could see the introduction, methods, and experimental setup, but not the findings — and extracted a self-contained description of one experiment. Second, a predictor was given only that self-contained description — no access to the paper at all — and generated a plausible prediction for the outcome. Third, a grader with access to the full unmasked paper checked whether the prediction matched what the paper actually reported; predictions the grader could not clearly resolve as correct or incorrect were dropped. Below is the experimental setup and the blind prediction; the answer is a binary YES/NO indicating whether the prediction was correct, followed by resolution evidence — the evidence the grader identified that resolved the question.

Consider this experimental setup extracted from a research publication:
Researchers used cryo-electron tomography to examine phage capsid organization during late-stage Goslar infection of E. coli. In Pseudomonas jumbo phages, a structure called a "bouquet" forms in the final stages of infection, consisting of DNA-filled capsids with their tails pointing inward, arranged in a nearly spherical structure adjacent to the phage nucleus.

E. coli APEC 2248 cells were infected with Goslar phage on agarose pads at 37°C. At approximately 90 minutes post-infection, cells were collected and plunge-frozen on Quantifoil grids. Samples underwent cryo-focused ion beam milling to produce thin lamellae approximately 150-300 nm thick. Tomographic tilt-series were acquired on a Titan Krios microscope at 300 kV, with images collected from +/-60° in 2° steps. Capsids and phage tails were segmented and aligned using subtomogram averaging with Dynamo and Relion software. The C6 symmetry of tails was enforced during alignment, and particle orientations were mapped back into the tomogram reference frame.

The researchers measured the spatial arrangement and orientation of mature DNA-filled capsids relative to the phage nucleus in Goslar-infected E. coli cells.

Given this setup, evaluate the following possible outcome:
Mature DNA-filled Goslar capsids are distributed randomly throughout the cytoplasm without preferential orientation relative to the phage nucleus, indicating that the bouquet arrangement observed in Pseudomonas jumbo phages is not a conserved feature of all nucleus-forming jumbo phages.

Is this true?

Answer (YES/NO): NO